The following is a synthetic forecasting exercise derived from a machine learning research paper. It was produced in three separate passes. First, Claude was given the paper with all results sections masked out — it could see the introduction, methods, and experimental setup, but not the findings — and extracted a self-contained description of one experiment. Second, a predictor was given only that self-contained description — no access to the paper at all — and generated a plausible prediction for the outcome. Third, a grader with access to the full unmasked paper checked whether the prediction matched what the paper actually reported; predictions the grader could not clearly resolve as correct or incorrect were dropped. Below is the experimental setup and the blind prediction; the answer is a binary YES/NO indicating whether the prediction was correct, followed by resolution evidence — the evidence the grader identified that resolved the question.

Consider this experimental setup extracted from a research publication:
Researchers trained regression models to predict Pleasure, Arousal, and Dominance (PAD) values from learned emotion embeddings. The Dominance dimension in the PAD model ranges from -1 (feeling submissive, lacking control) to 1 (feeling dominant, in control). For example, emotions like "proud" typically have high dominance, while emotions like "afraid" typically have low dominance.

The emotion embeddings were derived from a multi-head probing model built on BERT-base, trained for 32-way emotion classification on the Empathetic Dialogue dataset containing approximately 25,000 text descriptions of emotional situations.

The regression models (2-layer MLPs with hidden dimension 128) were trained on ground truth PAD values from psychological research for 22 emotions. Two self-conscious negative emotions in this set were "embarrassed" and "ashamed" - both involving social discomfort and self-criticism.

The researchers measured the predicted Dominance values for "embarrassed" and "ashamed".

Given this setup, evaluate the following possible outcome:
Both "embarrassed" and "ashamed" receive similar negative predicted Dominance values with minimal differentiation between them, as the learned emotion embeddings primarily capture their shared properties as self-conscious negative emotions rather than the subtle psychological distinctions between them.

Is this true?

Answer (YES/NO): NO